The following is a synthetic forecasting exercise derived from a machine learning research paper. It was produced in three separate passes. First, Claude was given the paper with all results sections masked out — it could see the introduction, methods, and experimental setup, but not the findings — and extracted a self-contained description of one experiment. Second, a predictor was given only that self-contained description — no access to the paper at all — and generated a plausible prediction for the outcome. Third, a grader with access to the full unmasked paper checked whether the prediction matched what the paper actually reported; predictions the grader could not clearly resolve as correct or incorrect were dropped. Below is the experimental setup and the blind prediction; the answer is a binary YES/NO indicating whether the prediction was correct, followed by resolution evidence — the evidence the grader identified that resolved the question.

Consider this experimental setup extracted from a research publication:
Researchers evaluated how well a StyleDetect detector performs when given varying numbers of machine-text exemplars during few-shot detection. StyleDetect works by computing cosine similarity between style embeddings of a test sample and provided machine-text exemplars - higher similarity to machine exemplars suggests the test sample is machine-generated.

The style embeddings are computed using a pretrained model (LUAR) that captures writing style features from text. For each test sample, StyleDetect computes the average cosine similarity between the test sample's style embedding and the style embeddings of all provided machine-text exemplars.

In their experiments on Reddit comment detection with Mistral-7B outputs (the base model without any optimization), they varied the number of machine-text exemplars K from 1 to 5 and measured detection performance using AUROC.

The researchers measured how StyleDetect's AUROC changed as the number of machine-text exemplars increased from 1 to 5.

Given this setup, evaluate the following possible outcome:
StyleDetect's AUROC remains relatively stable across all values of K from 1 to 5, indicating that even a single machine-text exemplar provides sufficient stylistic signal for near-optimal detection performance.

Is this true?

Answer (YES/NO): NO